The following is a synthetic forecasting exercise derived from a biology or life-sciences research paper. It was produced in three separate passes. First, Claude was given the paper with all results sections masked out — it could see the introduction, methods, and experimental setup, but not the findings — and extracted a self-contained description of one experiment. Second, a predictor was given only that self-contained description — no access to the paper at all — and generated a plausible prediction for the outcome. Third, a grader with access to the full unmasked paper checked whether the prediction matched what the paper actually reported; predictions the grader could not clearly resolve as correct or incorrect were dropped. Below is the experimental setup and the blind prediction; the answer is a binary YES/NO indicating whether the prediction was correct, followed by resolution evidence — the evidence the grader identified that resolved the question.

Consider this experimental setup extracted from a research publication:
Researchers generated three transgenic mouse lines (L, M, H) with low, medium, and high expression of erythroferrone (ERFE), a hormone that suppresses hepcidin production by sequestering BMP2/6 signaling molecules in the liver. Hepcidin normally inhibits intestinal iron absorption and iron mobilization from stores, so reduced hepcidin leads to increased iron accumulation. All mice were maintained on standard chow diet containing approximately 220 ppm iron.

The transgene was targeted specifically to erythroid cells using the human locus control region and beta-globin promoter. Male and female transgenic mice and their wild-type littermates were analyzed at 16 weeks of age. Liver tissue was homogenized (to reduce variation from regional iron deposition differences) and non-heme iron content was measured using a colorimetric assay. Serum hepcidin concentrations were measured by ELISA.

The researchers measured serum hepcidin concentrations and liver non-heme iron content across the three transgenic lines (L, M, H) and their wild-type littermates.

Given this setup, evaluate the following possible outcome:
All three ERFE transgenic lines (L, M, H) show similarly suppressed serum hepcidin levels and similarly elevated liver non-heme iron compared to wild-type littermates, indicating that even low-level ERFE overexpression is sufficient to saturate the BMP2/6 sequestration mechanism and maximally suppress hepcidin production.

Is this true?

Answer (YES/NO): NO